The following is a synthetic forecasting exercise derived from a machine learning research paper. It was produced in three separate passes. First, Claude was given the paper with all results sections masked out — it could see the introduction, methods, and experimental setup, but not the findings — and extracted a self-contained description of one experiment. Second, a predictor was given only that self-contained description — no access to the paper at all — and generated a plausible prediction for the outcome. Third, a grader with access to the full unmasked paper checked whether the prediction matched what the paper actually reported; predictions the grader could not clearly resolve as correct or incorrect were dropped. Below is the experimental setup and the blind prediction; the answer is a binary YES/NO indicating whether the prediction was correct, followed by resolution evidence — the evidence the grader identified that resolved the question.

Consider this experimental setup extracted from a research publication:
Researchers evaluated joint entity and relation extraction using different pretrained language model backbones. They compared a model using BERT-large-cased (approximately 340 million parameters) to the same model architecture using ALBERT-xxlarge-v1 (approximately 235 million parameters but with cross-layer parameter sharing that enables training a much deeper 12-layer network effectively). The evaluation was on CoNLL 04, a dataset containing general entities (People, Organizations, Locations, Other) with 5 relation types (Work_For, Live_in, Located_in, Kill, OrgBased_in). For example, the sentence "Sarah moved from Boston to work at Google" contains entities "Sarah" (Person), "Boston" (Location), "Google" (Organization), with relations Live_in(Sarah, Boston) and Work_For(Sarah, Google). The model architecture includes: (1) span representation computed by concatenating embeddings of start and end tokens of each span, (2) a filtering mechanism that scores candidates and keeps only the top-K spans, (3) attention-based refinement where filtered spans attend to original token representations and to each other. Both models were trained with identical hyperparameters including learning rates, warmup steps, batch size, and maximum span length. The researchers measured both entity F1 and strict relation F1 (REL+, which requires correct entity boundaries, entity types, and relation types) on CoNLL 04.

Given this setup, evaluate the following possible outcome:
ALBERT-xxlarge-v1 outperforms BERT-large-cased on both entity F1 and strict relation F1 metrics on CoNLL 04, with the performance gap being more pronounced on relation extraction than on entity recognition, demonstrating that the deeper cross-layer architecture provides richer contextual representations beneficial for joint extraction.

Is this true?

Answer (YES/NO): NO